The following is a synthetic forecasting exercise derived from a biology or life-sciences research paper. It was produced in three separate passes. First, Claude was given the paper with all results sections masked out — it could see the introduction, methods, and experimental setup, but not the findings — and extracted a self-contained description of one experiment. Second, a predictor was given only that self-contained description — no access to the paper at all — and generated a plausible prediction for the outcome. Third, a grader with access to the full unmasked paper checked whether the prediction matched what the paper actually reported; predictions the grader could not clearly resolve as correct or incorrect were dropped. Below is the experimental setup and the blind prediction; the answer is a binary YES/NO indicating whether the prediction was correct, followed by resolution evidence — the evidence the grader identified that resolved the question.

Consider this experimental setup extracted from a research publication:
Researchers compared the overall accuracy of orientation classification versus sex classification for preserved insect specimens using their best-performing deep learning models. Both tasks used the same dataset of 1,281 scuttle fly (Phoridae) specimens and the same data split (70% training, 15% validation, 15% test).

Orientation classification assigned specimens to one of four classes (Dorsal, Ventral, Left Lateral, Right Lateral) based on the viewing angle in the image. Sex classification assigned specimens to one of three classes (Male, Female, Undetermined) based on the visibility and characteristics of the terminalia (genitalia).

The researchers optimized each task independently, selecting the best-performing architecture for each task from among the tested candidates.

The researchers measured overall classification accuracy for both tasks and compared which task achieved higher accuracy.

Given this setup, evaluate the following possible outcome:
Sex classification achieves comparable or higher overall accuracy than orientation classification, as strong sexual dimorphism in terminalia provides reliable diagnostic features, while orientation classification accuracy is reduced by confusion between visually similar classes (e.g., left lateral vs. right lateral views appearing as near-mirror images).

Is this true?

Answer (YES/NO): NO